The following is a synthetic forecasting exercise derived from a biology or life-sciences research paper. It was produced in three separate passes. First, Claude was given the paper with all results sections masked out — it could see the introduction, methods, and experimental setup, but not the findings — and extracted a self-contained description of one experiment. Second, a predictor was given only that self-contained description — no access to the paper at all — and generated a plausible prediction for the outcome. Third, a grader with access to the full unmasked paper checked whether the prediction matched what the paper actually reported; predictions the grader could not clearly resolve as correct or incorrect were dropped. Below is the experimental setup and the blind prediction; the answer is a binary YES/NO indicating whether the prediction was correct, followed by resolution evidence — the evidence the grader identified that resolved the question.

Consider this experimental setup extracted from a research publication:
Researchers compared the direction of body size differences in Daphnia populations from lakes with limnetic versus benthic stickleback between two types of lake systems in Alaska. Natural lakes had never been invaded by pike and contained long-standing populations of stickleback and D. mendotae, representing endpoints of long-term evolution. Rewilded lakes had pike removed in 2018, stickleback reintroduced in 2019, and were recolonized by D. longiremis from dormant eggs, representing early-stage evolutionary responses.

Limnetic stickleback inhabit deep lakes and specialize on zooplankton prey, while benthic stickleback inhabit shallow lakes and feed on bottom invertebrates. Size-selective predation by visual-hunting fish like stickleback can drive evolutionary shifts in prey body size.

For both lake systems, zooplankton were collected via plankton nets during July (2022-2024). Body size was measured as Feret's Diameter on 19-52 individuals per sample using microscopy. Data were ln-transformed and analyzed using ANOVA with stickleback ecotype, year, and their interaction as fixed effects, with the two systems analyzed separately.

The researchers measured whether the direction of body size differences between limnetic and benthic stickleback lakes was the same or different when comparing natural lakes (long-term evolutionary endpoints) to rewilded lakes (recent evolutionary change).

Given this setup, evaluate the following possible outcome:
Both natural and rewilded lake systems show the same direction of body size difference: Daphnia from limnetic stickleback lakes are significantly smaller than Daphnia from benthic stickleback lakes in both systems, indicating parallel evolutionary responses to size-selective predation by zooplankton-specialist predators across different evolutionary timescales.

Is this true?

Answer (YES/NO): NO